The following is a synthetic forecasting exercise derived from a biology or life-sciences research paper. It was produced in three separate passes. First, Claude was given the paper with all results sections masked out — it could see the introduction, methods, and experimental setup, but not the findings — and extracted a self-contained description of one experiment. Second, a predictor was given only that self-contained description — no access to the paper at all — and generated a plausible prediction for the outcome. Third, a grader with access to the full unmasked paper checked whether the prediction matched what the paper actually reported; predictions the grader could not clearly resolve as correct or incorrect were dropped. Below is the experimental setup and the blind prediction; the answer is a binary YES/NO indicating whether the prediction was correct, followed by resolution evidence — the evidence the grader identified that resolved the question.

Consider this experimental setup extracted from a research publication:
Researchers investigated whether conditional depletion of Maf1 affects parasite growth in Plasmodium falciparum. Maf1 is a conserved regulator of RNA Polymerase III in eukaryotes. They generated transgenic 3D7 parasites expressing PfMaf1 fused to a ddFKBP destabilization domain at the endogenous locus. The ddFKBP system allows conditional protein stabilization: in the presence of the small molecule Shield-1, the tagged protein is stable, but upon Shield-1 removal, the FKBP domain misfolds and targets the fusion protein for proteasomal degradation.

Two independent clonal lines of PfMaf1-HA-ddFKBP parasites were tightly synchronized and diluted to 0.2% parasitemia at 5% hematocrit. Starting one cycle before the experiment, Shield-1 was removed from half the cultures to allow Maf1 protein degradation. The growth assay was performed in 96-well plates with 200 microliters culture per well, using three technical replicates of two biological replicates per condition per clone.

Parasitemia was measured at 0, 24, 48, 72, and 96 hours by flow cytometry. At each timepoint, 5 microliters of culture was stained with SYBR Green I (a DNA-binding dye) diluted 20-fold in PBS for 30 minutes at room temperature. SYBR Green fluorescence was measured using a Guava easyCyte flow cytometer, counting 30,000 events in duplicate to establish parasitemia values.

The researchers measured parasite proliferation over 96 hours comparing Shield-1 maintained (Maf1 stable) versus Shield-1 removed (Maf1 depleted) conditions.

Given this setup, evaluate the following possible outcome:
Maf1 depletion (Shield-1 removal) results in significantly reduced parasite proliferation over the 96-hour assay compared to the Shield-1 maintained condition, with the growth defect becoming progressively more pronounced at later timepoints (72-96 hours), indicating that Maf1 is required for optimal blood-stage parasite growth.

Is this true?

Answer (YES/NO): YES